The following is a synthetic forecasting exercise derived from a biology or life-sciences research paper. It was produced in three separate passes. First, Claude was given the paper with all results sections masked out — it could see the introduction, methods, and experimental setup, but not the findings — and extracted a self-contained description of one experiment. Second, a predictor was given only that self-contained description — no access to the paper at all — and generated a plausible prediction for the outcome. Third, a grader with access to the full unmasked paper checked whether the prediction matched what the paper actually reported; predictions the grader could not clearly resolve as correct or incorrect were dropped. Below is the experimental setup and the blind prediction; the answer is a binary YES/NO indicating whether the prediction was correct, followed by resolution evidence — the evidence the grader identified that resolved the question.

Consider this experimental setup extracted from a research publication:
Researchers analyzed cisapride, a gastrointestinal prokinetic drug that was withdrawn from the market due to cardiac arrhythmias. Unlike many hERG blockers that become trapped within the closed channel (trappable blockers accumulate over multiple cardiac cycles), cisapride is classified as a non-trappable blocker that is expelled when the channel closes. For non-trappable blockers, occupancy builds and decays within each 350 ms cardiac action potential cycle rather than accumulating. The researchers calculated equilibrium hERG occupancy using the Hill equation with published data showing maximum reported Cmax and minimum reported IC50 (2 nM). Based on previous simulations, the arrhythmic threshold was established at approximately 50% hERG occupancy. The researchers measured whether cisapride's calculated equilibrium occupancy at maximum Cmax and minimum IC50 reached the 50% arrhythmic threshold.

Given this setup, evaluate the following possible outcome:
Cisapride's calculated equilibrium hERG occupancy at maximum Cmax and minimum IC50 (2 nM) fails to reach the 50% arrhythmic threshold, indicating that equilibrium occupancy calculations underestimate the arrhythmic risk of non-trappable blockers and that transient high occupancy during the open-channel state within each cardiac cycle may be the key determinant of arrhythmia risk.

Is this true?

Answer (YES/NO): NO